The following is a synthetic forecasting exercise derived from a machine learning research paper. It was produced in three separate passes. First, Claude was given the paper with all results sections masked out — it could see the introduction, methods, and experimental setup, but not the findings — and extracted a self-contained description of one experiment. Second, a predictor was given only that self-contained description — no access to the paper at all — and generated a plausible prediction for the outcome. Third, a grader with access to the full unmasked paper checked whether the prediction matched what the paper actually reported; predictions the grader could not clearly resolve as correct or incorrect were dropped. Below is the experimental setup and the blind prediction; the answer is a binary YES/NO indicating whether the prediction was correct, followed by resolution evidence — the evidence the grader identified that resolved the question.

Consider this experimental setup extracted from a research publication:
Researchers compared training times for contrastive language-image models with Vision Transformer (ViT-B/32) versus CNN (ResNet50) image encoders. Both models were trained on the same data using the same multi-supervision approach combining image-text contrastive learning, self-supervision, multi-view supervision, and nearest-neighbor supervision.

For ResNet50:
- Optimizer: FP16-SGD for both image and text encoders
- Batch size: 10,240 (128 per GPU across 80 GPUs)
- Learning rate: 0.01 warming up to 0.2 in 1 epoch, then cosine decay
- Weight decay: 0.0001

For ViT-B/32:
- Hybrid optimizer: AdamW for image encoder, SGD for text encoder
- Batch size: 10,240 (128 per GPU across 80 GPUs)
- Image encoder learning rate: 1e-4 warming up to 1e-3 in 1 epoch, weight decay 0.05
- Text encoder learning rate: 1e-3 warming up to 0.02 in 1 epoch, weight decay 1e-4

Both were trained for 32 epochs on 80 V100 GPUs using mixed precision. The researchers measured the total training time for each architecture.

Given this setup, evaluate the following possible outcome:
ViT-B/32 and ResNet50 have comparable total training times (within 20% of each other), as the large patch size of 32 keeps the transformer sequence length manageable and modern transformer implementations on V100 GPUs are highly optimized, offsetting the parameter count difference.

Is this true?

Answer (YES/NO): NO